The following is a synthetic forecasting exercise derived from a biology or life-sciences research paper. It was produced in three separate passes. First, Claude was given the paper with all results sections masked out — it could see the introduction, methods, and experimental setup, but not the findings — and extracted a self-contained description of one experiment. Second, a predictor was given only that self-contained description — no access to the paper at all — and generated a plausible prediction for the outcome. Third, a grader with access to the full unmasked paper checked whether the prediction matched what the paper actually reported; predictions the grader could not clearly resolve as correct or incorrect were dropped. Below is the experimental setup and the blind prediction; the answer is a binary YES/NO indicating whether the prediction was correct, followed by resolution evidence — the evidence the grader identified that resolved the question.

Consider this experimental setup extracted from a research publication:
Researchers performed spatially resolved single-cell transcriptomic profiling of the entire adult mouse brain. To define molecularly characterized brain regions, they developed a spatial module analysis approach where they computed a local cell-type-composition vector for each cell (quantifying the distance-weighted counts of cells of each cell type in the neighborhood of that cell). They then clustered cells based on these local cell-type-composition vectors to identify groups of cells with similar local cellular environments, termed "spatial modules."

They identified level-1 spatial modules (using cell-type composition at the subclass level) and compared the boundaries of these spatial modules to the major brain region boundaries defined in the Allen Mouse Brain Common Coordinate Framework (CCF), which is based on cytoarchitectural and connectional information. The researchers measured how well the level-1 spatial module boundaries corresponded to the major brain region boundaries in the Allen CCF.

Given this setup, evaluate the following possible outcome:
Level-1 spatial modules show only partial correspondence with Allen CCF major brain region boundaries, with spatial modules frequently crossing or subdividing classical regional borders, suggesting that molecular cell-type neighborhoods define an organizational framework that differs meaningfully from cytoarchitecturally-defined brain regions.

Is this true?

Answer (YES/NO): NO